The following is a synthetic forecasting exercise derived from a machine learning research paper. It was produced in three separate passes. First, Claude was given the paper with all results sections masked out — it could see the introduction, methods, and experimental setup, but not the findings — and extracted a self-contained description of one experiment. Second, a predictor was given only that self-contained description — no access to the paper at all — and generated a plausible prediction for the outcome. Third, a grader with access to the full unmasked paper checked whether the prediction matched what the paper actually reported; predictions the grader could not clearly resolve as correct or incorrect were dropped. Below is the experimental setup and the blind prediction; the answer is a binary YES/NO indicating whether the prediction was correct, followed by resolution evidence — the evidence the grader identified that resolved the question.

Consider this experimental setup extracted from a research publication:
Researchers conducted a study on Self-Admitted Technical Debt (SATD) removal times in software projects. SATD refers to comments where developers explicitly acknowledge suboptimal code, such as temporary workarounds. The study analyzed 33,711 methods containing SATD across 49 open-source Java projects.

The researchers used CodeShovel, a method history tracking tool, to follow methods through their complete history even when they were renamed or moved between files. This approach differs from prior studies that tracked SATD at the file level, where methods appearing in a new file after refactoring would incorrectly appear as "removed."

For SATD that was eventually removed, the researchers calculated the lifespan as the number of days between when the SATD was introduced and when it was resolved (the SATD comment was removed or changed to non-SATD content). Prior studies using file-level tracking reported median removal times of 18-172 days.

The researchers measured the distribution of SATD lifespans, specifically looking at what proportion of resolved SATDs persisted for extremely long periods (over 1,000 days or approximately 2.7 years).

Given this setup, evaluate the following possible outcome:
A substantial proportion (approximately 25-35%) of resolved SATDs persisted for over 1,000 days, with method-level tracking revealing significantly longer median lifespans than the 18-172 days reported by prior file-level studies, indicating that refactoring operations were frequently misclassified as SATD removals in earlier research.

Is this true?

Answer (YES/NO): NO